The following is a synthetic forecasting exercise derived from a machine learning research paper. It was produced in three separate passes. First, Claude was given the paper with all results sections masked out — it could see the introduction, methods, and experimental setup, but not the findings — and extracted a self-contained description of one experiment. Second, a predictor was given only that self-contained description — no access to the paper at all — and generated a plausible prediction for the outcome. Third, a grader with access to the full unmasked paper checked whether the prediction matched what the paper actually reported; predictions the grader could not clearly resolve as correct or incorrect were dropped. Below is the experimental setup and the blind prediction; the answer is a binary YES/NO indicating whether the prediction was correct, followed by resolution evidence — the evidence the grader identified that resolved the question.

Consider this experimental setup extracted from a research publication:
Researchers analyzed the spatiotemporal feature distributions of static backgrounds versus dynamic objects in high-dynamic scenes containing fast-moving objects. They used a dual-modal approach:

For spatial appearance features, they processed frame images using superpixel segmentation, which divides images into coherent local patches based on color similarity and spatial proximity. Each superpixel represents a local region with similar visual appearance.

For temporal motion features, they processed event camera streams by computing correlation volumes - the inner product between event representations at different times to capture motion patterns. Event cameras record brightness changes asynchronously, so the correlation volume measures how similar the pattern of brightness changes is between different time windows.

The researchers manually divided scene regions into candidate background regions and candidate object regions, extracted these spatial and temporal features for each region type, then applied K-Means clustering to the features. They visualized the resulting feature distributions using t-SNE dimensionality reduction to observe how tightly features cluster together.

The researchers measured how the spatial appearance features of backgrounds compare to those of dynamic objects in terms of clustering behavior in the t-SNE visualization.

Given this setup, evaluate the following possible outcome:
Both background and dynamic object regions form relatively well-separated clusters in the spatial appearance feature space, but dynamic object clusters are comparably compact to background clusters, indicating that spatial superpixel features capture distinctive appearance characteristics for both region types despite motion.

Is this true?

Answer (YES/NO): NO